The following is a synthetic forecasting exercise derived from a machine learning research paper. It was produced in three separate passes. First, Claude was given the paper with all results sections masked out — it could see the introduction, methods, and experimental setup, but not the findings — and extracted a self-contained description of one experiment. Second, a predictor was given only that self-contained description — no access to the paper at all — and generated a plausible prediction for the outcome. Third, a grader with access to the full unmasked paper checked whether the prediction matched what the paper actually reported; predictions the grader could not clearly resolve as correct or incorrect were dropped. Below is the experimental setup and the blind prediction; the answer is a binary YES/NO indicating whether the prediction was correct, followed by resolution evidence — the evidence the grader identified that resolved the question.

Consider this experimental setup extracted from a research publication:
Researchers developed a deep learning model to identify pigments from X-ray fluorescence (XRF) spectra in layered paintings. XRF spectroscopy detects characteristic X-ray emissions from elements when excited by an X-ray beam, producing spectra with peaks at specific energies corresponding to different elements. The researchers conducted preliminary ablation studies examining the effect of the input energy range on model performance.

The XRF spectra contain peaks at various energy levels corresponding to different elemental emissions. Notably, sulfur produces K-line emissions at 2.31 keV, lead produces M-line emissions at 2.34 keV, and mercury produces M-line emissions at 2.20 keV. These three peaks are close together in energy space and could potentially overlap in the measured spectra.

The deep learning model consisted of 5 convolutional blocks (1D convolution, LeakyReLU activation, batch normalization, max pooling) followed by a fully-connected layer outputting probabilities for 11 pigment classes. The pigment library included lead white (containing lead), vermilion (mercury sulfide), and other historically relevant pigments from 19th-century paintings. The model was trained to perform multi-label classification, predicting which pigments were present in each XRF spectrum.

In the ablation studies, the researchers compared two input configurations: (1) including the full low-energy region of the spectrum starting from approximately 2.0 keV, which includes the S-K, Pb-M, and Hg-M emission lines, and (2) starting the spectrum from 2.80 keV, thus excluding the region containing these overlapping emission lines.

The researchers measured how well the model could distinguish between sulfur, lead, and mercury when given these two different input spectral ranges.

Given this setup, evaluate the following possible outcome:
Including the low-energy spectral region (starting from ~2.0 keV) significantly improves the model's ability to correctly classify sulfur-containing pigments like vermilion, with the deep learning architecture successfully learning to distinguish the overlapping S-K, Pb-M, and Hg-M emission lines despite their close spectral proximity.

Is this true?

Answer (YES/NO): NO